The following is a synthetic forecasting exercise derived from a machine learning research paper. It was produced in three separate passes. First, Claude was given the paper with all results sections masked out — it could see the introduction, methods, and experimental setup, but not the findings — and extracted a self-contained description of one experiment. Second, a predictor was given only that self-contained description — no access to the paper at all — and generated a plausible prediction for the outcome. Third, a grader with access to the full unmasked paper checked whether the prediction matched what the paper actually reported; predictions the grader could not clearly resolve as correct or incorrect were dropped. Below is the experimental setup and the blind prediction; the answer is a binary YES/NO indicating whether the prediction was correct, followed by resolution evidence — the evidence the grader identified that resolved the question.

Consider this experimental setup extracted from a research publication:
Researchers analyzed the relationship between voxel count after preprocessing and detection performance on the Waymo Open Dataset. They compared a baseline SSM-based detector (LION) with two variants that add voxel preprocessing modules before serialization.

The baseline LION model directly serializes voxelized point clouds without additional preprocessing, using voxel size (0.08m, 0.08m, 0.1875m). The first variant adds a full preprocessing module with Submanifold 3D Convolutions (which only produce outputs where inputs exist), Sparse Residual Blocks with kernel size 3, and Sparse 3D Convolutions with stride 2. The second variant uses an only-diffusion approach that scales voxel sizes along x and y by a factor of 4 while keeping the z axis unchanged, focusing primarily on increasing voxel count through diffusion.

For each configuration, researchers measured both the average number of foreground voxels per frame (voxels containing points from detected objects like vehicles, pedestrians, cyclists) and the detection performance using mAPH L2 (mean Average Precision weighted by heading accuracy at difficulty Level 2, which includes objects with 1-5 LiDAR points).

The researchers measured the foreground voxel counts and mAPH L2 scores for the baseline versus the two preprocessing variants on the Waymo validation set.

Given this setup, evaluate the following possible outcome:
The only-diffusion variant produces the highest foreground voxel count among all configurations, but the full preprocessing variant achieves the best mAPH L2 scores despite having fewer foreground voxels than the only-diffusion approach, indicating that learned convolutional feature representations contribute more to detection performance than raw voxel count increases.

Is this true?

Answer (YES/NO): NO